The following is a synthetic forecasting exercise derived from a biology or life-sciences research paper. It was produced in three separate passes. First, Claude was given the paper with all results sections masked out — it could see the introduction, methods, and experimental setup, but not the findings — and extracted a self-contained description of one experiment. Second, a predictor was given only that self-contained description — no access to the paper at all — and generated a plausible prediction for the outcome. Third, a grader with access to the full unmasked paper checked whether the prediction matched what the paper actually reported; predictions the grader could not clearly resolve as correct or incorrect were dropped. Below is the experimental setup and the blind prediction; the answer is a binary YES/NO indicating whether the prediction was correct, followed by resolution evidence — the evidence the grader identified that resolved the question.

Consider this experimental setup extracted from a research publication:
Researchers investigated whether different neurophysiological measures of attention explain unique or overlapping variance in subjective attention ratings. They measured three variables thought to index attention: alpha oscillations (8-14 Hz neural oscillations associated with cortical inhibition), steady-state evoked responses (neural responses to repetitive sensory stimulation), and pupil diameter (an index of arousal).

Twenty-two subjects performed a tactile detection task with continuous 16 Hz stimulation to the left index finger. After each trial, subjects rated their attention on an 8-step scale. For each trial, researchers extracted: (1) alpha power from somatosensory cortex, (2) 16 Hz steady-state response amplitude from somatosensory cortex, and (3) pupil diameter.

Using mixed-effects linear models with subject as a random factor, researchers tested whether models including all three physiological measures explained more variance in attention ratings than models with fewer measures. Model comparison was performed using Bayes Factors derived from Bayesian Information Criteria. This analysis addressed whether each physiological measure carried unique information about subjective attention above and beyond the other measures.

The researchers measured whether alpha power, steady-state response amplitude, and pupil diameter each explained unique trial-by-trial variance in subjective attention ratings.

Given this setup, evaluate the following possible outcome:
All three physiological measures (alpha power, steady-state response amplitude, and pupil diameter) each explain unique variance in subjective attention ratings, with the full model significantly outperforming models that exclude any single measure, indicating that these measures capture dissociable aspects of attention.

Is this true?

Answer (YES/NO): NO